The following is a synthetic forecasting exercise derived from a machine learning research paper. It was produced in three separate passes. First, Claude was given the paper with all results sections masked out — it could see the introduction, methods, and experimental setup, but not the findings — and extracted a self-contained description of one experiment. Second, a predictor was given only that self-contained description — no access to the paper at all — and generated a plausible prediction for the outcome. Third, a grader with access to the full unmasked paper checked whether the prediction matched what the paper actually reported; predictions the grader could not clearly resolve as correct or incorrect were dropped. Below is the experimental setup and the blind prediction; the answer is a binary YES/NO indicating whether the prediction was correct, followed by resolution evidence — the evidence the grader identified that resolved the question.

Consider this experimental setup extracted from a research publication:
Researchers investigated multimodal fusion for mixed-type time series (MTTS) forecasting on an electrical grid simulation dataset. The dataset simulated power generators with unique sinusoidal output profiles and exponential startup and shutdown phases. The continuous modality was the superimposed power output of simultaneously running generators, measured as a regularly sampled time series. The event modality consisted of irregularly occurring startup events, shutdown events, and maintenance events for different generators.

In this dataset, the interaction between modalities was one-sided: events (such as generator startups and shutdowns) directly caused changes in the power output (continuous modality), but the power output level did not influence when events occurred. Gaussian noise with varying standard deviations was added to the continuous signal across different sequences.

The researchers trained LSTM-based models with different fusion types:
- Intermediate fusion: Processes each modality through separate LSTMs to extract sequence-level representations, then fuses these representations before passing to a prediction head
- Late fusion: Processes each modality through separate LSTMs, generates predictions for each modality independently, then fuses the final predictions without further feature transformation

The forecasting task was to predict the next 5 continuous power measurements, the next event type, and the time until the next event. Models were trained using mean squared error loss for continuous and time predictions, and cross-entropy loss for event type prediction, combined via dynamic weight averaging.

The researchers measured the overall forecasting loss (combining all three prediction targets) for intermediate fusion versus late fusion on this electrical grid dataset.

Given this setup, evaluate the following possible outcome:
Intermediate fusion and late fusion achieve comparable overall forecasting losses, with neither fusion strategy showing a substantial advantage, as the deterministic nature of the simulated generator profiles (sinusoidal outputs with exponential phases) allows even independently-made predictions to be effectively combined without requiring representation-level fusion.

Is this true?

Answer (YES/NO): NO